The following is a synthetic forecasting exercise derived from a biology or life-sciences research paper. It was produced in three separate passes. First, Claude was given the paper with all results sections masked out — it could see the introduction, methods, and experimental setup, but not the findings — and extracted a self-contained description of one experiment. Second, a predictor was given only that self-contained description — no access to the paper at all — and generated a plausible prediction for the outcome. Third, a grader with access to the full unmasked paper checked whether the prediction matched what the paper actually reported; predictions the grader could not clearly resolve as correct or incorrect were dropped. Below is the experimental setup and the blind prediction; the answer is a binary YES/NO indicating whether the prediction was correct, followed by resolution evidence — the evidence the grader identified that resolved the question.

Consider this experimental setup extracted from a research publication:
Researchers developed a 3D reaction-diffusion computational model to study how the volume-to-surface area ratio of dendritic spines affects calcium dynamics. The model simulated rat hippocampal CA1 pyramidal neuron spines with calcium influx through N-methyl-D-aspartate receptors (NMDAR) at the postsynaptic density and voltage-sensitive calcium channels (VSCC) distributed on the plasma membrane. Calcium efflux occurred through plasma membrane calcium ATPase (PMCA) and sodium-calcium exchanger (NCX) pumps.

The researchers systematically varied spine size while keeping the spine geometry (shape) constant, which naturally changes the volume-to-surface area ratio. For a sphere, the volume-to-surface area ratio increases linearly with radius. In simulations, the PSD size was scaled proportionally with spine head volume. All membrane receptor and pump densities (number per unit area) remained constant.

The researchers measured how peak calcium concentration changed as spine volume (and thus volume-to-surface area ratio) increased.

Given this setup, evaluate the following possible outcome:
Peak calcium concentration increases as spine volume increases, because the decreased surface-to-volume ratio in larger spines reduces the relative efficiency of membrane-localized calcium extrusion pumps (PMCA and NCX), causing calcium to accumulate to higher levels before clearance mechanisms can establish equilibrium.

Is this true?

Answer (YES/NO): NO